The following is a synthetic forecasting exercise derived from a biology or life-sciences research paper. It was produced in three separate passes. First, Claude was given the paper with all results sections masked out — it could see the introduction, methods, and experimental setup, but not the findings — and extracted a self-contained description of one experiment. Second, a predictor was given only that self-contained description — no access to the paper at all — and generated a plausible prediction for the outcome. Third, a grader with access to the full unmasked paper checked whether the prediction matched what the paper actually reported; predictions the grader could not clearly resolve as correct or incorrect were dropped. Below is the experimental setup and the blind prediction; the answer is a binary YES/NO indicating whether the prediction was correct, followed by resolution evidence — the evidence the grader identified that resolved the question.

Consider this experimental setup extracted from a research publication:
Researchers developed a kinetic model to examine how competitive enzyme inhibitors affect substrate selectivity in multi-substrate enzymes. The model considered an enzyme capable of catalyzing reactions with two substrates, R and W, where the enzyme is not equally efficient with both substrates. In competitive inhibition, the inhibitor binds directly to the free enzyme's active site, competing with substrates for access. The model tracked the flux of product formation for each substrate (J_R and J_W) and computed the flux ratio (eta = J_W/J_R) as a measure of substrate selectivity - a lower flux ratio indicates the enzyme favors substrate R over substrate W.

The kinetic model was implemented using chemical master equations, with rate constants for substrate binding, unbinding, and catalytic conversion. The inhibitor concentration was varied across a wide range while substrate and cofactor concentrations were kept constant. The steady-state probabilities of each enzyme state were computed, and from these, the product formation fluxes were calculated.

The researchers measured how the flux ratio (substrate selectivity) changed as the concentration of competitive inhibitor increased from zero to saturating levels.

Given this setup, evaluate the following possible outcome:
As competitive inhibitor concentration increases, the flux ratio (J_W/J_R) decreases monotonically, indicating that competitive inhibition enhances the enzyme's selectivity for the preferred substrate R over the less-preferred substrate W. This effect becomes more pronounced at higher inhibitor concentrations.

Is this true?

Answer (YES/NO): NO